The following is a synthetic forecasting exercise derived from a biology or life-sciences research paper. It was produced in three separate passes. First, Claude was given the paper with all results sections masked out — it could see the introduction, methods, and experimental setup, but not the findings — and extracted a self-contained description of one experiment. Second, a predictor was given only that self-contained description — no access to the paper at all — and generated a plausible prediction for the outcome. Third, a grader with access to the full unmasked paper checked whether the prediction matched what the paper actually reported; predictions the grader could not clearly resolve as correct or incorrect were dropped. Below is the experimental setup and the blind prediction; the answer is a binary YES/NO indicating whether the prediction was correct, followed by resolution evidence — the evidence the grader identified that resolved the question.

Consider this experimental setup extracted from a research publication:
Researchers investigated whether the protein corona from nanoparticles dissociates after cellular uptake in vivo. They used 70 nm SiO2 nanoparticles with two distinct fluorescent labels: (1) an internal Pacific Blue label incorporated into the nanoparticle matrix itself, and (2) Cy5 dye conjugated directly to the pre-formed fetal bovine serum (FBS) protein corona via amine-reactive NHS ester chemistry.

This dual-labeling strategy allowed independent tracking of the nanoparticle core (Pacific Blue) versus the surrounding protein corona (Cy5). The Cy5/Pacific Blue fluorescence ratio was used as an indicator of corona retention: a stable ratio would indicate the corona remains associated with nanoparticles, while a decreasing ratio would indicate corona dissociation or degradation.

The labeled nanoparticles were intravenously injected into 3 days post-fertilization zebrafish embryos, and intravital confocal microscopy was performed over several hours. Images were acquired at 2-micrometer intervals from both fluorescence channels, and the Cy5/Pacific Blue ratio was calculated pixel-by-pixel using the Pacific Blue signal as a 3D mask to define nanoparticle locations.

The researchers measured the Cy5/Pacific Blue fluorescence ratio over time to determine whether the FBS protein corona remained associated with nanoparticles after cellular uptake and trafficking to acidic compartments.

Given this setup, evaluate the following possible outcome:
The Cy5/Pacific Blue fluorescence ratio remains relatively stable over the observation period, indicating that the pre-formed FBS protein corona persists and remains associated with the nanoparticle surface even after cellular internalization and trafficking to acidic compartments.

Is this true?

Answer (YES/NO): NO